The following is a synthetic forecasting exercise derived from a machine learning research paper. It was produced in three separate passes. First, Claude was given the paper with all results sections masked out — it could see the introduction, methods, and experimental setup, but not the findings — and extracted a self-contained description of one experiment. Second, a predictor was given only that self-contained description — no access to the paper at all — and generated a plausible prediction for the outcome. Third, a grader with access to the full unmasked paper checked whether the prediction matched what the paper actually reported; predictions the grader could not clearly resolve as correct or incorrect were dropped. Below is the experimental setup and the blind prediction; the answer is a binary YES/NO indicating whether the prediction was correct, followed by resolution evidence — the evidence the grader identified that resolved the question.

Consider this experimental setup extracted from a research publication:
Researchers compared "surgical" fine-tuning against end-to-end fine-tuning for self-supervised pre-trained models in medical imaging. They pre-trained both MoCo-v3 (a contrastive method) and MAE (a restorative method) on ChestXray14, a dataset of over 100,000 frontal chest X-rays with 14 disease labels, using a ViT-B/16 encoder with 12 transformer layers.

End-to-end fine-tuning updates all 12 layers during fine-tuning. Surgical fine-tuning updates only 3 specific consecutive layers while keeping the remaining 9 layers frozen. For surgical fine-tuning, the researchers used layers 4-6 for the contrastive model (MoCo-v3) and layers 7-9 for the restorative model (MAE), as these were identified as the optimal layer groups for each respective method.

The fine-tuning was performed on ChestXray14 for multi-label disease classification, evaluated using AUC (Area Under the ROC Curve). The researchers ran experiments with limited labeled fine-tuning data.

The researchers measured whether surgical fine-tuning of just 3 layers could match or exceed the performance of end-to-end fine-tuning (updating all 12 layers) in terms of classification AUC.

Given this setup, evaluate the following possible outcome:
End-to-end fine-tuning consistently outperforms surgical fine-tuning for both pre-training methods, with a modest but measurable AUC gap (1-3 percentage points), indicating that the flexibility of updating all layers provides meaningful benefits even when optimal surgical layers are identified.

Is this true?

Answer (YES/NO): NO